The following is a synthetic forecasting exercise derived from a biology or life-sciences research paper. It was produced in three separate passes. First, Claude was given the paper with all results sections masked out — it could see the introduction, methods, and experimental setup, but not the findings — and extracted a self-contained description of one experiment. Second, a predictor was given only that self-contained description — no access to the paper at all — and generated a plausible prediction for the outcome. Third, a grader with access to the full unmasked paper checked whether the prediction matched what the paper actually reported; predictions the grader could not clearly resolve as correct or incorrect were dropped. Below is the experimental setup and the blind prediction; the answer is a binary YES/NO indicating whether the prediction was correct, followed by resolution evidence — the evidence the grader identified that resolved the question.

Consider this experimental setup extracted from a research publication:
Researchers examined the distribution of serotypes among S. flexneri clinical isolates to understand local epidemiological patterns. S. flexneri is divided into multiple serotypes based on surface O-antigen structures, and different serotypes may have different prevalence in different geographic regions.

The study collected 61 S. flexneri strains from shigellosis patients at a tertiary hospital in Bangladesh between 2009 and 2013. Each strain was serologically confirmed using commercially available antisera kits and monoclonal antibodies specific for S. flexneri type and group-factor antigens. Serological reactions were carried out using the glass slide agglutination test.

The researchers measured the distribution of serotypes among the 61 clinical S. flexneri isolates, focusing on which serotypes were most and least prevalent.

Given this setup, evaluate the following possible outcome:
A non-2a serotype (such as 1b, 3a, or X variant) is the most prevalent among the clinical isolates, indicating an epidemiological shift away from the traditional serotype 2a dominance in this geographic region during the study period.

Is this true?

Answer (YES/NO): NO